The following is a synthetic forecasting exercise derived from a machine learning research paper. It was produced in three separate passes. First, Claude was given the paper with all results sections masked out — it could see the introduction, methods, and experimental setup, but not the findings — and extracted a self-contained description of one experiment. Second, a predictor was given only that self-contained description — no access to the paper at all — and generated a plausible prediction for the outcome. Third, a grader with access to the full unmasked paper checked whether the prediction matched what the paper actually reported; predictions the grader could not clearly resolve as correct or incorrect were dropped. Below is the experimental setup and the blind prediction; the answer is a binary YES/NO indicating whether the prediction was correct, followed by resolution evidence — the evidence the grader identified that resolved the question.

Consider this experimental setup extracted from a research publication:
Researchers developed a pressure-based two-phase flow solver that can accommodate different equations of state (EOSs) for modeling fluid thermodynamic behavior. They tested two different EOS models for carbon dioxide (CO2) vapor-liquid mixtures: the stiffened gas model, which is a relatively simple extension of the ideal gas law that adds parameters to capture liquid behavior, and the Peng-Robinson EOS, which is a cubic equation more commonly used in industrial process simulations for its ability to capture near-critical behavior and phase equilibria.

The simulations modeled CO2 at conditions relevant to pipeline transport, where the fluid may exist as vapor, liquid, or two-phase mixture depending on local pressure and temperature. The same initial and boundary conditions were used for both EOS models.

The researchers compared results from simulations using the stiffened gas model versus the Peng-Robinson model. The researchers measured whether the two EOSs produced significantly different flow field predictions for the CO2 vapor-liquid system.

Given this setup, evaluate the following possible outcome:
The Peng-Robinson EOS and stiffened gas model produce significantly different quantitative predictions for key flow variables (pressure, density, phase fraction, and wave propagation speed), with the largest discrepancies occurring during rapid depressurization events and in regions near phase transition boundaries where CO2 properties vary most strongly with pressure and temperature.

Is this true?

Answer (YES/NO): NO